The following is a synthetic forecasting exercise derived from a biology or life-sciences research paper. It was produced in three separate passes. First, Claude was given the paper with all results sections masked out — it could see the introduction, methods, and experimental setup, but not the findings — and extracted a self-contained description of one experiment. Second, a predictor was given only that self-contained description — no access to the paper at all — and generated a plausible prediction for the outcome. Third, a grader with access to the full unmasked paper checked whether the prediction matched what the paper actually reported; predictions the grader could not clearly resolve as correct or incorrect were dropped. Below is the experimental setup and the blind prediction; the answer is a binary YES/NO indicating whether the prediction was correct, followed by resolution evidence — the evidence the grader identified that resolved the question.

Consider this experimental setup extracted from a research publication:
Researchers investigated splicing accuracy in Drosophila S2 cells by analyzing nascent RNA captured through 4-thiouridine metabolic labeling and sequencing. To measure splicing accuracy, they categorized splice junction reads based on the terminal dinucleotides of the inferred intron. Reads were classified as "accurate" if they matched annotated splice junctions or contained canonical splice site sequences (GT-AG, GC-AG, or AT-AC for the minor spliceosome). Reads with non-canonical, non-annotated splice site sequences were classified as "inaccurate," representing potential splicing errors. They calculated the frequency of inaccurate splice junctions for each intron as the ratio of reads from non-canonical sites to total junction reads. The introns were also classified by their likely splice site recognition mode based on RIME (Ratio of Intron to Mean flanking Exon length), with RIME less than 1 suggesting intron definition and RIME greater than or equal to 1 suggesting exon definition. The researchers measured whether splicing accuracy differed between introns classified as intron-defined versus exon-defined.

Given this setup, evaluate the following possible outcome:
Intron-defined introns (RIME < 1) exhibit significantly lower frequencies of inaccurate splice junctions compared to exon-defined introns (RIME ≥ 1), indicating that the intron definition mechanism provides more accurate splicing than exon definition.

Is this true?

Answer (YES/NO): NO